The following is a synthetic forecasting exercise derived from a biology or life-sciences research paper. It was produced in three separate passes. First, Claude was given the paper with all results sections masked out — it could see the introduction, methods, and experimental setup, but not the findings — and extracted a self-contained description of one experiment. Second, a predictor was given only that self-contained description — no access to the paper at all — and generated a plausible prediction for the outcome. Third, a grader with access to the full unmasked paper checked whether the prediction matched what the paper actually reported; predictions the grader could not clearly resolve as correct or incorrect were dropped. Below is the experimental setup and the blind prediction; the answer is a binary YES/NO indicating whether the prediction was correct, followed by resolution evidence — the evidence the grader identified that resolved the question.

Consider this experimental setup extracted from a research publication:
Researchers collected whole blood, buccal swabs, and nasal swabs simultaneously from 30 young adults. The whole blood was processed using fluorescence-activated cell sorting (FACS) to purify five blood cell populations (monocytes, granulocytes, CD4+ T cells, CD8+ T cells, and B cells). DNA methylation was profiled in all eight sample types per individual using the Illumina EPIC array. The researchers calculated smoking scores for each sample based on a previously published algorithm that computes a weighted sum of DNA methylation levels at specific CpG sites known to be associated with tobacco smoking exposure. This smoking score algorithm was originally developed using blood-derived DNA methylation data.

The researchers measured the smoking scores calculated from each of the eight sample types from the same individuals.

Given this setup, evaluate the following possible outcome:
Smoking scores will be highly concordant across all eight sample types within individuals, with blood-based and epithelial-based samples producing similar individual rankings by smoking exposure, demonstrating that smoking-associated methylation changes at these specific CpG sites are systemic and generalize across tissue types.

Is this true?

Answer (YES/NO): NO